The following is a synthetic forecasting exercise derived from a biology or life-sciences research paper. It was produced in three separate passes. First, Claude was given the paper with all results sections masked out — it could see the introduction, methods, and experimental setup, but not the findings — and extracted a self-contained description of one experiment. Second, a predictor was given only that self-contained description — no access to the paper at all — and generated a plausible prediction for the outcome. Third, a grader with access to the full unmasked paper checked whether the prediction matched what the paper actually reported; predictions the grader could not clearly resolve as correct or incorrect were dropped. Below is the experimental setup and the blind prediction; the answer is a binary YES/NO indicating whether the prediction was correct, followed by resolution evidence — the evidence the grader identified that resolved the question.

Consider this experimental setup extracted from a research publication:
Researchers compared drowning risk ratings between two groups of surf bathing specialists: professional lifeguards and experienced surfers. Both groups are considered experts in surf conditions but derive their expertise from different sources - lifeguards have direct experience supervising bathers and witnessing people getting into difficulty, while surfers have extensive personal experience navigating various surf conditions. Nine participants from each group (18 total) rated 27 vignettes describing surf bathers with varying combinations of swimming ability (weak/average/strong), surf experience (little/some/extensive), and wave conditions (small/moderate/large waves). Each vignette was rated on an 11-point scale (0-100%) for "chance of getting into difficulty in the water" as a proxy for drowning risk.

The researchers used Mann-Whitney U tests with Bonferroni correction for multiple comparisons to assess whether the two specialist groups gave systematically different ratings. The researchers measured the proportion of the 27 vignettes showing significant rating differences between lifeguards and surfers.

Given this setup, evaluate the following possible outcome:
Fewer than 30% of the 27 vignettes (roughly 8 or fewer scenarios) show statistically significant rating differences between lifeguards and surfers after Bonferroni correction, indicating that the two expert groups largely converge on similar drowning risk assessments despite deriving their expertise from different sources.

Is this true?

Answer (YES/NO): YES